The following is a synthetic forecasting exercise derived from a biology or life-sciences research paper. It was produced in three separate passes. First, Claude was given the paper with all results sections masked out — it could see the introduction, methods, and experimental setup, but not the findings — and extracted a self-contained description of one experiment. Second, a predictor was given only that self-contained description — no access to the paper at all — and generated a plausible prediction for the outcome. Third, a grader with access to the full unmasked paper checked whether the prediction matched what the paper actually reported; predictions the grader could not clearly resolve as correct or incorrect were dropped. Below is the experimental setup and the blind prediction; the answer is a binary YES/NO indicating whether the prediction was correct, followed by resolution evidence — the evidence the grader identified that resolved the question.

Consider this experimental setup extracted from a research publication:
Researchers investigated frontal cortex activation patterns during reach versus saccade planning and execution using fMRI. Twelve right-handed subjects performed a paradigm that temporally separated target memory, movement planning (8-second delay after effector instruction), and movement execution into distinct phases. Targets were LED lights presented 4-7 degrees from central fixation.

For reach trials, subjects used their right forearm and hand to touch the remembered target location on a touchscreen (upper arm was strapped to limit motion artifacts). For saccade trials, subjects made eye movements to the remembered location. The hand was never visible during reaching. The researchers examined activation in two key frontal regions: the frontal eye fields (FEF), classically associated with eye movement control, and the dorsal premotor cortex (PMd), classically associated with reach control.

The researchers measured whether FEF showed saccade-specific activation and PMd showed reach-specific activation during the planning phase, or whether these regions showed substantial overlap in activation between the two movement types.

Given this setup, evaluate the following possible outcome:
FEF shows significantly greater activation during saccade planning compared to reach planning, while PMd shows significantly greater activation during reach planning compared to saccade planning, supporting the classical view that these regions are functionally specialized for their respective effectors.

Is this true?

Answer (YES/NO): NO